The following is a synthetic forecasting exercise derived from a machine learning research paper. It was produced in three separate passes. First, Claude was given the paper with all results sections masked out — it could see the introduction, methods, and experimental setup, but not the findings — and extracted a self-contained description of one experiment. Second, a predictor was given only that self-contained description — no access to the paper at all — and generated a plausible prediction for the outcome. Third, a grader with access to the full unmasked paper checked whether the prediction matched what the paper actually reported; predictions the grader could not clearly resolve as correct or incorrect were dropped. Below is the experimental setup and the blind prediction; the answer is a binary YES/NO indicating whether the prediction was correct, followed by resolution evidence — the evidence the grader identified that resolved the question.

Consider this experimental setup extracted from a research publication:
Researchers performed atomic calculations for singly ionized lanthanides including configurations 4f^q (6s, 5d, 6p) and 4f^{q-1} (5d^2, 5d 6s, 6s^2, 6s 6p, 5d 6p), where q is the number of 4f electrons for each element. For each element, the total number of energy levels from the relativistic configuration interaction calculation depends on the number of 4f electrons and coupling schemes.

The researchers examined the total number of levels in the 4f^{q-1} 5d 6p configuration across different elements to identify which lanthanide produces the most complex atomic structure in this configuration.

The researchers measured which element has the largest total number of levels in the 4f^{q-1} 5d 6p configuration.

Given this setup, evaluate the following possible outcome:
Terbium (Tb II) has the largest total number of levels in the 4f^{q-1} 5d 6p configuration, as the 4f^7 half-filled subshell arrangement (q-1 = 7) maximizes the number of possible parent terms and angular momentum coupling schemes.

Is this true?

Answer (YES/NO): NO